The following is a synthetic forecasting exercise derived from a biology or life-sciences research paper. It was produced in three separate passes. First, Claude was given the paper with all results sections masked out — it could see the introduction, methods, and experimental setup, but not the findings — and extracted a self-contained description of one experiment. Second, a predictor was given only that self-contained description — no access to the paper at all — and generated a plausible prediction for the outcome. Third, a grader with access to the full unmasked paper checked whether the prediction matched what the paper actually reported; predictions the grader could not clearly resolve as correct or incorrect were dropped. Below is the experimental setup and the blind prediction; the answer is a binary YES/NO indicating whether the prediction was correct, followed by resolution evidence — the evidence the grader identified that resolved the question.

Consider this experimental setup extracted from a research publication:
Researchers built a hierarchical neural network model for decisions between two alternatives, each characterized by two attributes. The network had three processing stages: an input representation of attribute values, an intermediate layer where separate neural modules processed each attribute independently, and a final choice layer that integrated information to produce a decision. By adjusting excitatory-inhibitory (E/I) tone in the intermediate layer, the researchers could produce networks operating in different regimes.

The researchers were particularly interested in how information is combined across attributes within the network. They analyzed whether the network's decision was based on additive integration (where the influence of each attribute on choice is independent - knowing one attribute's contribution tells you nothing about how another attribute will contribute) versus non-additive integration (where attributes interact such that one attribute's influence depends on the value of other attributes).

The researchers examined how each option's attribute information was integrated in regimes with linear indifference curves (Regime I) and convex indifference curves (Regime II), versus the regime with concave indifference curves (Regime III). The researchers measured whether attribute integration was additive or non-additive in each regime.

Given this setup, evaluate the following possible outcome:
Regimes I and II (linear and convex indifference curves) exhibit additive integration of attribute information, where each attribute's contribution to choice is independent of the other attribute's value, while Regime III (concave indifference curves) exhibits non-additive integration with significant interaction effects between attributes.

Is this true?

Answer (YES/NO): YES